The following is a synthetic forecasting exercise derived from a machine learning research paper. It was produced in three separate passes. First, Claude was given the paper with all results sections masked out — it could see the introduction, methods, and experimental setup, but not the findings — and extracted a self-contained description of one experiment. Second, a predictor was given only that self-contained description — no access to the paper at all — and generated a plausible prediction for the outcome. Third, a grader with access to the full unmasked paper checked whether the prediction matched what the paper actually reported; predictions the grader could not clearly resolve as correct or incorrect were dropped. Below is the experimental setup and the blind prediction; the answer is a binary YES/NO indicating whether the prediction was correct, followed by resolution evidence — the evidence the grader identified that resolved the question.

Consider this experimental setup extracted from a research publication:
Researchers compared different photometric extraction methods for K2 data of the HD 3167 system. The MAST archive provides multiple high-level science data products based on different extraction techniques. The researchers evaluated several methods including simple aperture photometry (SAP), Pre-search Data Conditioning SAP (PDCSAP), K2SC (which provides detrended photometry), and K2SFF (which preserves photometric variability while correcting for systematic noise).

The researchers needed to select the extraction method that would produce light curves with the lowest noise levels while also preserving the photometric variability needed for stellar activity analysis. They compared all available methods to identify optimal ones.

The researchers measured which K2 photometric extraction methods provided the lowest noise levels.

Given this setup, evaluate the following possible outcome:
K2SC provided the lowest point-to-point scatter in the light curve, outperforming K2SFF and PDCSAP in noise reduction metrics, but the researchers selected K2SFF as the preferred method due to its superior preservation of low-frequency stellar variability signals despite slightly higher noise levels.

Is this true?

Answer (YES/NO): NO